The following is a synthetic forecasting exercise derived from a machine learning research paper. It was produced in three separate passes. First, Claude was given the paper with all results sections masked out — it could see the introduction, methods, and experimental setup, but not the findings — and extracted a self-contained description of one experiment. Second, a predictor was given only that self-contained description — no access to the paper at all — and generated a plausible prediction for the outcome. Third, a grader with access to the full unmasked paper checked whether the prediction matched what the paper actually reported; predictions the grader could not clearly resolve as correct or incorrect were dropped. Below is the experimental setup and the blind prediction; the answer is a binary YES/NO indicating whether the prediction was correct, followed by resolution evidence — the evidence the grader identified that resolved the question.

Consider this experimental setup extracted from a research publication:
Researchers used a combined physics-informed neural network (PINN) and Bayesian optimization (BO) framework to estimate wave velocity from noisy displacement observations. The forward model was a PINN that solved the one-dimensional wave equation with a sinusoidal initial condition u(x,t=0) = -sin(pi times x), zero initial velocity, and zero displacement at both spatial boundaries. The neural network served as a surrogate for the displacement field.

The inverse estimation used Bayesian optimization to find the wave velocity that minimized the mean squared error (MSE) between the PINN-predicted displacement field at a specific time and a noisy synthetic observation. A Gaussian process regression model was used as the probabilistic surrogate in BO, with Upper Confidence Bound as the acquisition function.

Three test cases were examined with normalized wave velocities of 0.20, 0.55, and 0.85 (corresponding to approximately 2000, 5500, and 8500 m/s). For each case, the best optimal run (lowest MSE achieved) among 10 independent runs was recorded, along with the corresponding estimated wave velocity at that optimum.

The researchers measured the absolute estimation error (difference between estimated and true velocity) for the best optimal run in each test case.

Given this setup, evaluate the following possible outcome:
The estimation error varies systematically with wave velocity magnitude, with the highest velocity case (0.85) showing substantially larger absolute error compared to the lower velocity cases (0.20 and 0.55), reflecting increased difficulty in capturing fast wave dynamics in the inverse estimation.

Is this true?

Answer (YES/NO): NO